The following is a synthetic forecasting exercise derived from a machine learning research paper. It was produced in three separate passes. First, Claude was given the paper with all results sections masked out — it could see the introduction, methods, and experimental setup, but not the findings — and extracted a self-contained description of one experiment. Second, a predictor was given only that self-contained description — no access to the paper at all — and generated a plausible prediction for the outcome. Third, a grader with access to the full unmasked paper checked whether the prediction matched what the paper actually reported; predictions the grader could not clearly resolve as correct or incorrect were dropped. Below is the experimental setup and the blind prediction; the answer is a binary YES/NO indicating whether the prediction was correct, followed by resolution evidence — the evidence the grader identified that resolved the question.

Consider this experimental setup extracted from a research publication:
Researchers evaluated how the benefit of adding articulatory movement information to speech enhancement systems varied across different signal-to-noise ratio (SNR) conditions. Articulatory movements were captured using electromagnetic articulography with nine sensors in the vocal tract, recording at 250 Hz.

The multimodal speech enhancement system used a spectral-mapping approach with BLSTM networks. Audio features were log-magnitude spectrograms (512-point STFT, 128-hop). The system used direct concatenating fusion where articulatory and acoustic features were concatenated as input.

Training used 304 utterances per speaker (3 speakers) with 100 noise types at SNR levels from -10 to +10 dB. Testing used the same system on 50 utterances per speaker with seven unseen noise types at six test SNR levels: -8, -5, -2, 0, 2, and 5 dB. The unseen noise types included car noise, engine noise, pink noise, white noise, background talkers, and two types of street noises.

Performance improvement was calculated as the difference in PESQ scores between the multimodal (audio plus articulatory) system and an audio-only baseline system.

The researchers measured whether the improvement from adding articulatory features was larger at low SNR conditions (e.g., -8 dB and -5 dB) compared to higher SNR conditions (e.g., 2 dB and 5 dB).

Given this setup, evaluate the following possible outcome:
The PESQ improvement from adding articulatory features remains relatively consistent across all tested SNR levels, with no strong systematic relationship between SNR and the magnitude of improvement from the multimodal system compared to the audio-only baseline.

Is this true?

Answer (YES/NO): NO